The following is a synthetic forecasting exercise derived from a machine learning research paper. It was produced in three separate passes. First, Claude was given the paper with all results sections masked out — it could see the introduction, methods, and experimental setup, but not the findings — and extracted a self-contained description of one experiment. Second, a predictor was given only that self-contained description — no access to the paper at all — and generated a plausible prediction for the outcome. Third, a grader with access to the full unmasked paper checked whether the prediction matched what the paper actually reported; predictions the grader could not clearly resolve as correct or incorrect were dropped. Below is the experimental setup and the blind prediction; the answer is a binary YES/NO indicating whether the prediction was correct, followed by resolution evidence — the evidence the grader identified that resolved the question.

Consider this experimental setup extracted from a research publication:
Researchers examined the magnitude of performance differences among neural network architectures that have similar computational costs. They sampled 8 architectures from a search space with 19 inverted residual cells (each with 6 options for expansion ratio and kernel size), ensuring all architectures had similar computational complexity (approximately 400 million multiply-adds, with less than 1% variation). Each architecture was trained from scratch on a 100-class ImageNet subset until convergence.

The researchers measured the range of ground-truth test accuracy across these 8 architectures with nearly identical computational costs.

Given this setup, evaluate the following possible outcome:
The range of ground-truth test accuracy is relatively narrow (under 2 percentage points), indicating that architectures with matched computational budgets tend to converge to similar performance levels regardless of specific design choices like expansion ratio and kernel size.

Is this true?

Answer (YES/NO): YES